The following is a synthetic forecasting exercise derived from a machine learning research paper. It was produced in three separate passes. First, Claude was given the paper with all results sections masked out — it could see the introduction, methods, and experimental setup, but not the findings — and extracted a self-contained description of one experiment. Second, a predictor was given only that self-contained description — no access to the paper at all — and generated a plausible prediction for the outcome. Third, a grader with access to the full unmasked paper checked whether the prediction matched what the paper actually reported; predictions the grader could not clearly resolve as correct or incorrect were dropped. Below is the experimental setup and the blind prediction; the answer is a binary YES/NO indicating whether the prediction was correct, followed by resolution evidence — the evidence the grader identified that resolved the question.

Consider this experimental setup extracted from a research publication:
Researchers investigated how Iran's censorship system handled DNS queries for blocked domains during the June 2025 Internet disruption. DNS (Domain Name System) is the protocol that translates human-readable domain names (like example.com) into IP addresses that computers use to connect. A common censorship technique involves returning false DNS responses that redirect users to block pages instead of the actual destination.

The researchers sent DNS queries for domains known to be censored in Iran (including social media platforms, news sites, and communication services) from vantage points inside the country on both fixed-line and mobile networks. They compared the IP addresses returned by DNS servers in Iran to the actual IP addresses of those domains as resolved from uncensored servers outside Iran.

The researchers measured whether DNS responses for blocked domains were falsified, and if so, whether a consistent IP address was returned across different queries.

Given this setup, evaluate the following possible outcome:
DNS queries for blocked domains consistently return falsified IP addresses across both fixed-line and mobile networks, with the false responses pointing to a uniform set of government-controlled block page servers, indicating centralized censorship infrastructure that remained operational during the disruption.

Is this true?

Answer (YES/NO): YES